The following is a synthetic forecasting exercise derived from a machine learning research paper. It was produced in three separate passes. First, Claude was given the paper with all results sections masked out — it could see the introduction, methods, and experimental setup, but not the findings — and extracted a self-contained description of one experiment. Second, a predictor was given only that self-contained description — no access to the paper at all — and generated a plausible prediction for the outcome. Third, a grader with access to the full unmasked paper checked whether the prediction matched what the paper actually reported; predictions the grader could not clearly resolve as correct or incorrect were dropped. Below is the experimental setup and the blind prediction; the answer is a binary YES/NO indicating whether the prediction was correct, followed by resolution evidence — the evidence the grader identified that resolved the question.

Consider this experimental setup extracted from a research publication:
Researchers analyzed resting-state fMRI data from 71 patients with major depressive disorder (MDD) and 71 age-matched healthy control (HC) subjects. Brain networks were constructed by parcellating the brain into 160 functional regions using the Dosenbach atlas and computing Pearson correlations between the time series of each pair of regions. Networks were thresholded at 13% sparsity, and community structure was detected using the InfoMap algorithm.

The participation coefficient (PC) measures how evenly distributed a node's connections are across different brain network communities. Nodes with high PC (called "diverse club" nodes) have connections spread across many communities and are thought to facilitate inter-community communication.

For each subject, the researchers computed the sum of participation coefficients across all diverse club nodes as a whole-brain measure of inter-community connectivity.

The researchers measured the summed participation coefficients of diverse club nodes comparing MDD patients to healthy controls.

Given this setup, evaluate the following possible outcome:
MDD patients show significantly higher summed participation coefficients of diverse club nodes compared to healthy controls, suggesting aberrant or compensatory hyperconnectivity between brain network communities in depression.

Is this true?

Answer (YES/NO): NO